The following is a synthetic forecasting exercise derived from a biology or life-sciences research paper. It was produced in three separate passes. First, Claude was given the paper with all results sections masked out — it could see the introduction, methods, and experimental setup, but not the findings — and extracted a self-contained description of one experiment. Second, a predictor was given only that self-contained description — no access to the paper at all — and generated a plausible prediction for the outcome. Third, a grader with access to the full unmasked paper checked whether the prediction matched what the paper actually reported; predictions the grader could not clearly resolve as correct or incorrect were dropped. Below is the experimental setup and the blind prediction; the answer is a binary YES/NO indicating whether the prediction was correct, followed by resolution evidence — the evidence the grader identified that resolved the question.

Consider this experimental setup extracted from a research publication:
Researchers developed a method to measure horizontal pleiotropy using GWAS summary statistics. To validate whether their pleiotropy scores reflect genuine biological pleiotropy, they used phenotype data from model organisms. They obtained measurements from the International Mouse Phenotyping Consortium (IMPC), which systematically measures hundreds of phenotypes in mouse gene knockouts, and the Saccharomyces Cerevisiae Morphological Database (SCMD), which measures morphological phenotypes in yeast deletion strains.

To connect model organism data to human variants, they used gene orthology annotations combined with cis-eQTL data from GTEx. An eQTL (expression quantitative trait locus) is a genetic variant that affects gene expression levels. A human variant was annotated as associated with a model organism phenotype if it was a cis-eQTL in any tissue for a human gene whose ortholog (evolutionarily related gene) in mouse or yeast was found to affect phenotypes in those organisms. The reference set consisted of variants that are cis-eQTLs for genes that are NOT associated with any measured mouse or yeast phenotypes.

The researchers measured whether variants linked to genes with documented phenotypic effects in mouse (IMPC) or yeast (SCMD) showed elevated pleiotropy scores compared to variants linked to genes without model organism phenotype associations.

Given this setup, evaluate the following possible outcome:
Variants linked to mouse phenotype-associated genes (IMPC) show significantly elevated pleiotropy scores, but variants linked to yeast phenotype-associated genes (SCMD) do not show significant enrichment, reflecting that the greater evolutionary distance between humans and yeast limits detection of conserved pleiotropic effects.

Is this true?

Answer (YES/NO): NO